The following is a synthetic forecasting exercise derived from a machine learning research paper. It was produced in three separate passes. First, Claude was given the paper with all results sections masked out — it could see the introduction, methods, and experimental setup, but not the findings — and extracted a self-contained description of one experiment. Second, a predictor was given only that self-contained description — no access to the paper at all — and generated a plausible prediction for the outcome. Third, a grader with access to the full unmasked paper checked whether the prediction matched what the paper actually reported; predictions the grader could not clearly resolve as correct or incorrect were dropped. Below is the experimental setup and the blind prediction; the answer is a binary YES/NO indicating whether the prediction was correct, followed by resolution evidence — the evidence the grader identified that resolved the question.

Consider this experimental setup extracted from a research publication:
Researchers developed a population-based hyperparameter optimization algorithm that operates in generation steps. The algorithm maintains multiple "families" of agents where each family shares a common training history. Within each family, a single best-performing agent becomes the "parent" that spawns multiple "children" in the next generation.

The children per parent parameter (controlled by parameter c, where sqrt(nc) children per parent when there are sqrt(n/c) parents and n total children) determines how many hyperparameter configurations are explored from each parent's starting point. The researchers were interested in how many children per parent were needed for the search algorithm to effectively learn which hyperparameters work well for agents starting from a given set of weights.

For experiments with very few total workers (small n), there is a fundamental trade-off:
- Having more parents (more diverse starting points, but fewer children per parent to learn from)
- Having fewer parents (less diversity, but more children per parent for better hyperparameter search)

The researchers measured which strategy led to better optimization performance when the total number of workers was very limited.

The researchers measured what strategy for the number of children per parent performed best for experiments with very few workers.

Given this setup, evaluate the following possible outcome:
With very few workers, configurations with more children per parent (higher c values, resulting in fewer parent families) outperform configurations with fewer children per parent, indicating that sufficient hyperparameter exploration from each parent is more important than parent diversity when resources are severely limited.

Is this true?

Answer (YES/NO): YES